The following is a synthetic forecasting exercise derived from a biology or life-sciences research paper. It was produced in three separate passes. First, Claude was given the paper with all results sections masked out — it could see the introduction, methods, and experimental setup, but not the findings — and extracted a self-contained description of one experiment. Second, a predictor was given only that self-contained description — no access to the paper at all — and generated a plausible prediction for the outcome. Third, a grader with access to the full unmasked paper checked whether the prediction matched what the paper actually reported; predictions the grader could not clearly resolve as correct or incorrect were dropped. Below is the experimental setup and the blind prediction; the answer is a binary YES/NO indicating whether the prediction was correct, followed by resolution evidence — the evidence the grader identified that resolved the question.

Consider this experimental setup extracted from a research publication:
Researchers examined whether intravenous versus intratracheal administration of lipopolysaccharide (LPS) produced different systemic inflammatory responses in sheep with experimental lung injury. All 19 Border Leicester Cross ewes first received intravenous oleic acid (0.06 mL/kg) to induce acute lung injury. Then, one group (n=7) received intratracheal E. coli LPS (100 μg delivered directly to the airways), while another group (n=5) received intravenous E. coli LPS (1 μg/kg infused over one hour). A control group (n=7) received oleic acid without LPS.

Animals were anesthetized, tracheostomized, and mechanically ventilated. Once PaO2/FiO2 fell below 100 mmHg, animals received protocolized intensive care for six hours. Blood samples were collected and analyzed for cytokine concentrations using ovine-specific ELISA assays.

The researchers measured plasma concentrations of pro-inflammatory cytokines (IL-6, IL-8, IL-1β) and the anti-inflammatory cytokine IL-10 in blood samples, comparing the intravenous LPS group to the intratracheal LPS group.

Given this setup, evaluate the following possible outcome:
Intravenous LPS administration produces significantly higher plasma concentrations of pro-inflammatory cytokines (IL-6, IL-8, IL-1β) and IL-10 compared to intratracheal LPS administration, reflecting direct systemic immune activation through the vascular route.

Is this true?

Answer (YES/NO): NO